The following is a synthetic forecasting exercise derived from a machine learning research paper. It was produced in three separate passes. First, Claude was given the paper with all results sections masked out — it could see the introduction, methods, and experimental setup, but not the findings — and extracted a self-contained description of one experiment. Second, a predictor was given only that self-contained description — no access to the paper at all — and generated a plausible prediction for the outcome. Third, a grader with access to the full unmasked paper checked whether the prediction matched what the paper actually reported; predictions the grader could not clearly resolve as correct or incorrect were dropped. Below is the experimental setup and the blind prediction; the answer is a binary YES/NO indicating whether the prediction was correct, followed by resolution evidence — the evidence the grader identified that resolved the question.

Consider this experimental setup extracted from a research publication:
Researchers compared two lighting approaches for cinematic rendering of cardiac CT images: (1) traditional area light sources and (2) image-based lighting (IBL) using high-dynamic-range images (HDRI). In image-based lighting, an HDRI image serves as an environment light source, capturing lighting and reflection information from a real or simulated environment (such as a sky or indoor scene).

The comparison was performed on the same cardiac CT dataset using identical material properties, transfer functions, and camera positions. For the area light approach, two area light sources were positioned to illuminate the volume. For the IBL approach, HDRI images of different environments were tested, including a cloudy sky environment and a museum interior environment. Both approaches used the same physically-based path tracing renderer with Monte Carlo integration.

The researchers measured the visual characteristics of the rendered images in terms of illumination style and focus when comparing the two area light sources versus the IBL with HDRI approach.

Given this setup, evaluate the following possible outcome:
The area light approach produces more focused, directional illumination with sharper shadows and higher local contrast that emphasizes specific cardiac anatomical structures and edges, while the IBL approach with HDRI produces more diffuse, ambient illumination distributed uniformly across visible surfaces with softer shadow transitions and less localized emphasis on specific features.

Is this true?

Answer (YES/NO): NO